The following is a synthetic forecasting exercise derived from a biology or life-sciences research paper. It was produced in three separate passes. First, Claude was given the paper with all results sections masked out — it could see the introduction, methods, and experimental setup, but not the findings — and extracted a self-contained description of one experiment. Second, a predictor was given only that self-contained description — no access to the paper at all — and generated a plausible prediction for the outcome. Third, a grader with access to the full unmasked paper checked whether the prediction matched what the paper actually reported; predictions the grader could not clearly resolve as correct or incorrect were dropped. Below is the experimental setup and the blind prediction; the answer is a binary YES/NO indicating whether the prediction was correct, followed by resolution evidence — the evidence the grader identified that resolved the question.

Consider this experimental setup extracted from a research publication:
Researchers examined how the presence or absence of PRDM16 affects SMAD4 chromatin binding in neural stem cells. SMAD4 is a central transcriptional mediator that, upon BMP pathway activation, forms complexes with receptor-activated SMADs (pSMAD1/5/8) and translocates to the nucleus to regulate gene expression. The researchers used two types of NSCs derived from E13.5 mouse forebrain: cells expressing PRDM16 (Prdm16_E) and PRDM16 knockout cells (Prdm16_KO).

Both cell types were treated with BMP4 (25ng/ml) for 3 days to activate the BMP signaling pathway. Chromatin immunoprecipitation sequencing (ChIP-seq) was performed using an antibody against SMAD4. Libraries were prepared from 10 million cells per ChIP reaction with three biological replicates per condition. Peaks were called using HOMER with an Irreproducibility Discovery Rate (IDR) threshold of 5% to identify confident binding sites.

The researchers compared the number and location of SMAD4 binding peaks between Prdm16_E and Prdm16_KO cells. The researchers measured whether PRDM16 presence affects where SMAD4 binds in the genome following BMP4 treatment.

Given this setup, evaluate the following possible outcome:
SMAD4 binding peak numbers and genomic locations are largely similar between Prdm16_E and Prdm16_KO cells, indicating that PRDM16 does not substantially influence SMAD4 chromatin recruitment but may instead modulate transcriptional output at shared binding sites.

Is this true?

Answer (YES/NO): NO